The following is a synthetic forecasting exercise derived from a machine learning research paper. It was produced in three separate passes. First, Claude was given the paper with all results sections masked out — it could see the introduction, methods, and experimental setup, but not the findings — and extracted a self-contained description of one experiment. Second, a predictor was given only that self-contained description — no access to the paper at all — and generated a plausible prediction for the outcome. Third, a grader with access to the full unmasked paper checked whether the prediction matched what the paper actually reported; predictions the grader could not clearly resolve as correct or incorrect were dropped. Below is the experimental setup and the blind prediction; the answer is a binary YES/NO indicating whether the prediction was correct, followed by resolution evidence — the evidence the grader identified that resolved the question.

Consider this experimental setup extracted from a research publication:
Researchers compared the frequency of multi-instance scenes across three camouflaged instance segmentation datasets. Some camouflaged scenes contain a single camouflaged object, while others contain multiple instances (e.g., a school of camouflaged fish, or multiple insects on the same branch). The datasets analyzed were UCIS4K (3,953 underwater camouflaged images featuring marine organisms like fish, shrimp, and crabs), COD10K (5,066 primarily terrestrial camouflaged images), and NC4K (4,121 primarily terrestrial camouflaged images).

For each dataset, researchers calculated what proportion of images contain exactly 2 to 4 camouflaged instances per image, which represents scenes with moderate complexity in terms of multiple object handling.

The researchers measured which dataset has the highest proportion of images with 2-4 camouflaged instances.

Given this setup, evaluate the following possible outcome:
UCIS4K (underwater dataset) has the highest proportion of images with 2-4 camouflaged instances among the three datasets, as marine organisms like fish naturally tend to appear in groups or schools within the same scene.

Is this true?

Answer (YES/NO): YES